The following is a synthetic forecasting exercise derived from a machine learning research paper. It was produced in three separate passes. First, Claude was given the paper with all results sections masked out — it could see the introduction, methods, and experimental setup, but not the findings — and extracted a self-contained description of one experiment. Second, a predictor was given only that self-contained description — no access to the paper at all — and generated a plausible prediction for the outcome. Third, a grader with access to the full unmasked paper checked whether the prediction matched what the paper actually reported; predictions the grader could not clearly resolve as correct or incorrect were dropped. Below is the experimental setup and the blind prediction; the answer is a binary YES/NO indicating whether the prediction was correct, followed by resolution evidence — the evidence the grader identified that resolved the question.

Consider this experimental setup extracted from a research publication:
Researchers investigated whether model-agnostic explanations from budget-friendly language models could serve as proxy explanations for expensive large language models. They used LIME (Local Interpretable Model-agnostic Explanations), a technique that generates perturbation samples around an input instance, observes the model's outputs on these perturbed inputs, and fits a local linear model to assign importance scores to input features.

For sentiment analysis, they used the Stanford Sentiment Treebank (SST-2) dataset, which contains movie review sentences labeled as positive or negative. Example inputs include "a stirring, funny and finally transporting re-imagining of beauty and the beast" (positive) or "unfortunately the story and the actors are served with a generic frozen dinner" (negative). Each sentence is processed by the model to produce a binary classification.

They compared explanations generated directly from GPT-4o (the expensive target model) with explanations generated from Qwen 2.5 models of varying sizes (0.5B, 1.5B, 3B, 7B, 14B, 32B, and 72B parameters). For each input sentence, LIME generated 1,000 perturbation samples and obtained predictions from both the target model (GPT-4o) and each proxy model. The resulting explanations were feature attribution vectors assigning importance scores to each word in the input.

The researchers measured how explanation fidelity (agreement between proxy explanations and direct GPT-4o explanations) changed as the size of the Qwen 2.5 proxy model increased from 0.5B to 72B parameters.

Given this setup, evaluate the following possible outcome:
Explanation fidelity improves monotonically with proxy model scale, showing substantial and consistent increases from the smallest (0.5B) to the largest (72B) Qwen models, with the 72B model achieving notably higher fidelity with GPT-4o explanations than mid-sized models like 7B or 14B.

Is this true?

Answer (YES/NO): NO